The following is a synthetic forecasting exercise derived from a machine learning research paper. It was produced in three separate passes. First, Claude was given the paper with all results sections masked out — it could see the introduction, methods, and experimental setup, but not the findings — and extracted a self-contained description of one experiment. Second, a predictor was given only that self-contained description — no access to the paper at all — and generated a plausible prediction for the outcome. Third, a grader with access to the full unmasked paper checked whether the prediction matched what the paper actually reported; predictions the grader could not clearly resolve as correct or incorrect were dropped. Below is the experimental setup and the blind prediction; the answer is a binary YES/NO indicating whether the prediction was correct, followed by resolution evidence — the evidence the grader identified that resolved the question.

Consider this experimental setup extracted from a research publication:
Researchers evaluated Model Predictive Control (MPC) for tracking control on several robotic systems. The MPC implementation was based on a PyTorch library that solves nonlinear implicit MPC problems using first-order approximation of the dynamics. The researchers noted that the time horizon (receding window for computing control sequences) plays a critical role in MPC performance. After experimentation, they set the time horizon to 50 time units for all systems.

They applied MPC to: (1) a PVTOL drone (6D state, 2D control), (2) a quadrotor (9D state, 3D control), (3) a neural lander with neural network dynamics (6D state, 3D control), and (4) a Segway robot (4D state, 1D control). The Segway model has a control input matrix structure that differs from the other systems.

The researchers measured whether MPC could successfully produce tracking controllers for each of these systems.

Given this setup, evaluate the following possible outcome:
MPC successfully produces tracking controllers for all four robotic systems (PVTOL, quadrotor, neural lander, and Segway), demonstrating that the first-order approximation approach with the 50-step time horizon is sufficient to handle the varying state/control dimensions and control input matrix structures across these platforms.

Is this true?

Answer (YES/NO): NO